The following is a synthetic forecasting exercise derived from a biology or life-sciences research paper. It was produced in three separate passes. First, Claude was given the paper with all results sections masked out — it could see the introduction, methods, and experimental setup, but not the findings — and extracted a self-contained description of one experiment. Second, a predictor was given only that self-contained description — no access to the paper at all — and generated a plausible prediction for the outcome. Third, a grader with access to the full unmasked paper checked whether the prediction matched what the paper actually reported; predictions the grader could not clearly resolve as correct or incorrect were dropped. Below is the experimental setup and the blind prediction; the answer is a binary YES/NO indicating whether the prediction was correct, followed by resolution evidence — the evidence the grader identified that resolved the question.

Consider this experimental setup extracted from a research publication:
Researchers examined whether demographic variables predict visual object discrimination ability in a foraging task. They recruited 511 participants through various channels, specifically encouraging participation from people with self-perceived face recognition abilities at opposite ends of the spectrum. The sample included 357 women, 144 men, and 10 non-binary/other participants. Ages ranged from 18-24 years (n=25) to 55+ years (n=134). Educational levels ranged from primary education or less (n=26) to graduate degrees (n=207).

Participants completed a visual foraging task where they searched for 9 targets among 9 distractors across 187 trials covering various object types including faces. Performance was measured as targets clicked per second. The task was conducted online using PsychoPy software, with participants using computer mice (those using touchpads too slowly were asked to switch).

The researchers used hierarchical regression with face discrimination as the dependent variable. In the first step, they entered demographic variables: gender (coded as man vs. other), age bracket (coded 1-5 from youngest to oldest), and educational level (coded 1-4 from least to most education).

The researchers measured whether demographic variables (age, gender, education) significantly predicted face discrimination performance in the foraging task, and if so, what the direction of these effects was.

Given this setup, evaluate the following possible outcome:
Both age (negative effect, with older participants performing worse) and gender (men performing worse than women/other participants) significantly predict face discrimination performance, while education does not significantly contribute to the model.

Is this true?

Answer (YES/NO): NO